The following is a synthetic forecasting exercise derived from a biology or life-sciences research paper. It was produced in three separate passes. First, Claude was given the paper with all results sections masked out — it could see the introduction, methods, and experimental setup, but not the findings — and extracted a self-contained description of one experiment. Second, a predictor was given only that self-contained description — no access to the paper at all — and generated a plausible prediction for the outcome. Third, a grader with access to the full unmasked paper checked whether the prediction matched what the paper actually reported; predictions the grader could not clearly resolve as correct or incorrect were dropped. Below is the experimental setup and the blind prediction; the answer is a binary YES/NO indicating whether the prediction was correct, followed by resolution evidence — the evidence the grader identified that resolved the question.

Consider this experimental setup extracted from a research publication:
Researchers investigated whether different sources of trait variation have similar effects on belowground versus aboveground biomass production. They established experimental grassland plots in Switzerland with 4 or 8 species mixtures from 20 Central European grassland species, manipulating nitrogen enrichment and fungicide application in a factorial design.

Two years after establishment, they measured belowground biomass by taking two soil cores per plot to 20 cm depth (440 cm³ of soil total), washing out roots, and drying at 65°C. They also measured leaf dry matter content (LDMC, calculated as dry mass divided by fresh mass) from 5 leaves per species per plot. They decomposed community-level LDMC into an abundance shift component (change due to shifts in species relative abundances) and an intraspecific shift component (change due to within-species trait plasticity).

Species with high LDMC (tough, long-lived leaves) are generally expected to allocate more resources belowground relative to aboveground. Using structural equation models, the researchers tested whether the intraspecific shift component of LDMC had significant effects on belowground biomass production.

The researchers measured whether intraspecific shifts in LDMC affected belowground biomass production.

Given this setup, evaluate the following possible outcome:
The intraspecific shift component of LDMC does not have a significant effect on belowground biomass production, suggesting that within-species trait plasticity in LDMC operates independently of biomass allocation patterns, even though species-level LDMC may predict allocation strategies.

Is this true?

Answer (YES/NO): YES